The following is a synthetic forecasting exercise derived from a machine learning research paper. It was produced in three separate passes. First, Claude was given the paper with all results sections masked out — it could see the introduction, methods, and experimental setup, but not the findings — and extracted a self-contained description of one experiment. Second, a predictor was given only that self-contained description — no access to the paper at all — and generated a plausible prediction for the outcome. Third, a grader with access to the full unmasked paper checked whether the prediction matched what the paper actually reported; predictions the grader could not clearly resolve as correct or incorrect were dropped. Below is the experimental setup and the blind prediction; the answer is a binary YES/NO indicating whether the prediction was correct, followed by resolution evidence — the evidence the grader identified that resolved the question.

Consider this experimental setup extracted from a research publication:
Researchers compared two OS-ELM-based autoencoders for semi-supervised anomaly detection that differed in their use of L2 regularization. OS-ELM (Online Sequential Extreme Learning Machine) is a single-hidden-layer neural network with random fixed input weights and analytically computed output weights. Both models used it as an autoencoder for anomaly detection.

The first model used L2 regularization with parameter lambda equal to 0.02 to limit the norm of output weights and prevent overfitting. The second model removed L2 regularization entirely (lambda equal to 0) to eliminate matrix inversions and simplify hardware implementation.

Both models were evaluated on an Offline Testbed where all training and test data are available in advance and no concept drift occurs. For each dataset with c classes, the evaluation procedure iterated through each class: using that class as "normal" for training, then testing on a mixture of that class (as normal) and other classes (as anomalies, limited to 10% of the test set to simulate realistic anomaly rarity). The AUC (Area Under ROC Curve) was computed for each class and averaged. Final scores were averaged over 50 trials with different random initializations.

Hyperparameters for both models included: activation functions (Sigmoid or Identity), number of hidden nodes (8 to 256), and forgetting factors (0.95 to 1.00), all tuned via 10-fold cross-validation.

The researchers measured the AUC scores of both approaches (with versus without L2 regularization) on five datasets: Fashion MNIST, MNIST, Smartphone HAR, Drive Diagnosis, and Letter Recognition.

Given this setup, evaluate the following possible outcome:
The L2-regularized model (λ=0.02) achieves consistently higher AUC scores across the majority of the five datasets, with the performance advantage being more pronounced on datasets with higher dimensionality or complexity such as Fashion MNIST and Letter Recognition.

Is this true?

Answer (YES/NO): NO